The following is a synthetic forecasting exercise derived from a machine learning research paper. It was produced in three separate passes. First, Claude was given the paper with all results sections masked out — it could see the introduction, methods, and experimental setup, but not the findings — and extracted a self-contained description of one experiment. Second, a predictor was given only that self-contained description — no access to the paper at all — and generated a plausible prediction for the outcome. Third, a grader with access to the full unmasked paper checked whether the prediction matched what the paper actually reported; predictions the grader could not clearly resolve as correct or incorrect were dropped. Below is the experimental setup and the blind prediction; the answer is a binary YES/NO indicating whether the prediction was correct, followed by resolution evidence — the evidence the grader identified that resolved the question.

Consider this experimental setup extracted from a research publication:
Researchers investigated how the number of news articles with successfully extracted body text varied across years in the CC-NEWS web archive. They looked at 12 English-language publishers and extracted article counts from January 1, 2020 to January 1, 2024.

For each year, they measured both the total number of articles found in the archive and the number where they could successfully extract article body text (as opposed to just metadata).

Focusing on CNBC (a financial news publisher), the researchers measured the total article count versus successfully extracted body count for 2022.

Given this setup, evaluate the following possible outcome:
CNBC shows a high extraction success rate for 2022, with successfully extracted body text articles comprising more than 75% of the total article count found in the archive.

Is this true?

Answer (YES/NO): YES